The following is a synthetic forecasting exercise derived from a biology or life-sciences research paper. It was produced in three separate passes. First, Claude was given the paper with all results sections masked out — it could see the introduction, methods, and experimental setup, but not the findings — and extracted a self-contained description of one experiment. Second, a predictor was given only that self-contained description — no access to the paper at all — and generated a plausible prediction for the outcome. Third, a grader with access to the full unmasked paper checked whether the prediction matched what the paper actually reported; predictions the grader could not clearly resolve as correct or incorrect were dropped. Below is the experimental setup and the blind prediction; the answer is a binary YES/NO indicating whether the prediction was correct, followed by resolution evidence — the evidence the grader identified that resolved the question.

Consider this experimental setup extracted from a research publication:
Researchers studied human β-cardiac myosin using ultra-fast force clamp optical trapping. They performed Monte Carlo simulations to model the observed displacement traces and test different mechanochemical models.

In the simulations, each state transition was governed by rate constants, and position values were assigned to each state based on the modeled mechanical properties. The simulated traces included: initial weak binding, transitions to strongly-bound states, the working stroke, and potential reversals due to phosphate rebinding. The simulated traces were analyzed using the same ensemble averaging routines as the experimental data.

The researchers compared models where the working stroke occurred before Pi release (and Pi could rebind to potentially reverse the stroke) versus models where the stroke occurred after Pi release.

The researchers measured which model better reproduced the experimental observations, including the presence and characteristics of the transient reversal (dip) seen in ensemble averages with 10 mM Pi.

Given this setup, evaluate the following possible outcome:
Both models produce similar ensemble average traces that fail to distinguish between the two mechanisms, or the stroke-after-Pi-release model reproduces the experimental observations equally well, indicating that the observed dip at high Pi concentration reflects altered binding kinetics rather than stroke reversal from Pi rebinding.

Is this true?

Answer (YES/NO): NO